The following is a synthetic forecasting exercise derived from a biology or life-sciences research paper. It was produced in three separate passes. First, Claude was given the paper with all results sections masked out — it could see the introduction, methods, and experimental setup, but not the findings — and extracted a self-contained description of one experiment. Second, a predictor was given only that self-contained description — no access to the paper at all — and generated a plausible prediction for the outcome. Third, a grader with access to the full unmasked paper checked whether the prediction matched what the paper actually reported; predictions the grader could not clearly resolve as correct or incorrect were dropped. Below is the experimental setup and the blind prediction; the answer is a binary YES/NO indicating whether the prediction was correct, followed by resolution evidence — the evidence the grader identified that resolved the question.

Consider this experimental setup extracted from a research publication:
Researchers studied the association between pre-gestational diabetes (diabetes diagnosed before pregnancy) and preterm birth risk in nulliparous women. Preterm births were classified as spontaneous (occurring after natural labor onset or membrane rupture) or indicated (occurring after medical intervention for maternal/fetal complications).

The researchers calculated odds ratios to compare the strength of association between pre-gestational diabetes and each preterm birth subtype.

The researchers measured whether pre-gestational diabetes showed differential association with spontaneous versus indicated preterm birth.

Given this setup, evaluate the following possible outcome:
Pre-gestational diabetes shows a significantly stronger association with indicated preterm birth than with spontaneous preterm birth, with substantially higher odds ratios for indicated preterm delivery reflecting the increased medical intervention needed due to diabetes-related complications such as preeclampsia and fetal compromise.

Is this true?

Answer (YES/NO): NO